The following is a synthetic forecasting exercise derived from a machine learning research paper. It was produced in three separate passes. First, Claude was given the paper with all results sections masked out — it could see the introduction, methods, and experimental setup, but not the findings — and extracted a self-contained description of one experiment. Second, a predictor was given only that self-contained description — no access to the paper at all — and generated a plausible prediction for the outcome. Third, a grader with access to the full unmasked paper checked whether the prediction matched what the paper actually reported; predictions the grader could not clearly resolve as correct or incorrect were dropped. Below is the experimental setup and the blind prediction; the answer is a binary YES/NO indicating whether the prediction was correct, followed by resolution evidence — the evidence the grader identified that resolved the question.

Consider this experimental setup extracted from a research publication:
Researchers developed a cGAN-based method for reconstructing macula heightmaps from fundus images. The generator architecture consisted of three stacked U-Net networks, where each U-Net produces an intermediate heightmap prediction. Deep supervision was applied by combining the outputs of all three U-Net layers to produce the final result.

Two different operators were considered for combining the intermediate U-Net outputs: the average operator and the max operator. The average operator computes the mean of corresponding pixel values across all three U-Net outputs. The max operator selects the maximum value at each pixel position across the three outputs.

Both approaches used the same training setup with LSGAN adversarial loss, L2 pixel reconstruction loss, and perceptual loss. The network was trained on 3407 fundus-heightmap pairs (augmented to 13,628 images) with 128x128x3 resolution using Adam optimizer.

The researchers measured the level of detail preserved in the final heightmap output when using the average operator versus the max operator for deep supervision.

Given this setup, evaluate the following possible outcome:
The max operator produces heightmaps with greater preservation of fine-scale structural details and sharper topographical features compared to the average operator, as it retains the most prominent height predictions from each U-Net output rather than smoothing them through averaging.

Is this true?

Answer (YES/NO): NO